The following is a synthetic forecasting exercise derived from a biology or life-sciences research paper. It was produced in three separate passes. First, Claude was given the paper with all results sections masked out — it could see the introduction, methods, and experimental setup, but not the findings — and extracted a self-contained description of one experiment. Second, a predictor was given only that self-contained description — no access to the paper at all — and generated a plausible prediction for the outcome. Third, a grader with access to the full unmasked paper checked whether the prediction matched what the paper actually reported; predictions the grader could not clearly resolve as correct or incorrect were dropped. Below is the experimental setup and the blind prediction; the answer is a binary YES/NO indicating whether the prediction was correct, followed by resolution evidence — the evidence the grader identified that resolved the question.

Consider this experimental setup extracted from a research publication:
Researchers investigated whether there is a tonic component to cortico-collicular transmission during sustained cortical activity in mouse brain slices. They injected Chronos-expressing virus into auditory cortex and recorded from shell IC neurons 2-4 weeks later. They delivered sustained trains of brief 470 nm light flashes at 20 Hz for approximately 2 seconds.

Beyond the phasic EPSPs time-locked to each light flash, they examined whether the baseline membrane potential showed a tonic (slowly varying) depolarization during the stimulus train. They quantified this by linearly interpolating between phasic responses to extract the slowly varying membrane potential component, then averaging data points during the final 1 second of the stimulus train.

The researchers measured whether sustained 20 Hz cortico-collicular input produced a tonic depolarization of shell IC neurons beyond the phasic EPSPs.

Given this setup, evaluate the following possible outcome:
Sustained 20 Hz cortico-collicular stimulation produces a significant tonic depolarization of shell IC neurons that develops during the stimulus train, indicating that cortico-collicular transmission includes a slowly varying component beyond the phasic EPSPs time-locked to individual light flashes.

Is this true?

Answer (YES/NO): YES